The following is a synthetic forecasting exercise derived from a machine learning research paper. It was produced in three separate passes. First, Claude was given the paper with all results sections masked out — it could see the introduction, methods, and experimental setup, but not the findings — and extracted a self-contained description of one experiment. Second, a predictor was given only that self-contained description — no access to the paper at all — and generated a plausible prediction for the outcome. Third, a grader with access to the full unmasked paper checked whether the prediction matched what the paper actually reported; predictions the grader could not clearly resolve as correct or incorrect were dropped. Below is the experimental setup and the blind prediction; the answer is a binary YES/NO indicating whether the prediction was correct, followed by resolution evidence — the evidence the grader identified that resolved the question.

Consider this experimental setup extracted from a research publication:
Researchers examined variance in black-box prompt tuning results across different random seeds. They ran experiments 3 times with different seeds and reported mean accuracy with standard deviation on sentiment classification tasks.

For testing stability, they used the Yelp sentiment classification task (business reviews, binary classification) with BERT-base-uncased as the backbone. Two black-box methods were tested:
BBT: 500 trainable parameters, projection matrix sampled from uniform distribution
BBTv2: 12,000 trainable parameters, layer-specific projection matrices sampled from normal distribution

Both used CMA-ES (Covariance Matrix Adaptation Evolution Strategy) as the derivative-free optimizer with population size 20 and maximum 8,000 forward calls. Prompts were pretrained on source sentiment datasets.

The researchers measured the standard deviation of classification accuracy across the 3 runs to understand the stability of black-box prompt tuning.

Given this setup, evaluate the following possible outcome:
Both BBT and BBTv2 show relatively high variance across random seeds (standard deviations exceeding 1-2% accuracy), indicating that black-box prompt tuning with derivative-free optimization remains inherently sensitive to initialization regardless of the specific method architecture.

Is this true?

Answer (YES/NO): NO